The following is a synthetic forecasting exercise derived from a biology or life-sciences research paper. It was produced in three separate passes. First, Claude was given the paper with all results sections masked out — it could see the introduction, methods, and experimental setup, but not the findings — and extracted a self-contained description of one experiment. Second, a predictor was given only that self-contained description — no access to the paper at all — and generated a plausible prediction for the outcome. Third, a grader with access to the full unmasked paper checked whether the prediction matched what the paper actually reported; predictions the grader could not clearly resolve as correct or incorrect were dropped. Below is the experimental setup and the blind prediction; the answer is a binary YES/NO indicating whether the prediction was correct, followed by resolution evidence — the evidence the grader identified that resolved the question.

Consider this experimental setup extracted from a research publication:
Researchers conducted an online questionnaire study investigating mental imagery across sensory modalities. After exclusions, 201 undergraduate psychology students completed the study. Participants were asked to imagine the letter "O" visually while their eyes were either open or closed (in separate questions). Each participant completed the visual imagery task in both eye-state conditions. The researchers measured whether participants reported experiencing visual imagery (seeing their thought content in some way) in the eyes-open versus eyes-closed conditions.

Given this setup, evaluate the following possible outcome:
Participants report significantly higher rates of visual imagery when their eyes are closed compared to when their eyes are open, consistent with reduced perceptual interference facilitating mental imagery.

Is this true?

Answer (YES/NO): YES